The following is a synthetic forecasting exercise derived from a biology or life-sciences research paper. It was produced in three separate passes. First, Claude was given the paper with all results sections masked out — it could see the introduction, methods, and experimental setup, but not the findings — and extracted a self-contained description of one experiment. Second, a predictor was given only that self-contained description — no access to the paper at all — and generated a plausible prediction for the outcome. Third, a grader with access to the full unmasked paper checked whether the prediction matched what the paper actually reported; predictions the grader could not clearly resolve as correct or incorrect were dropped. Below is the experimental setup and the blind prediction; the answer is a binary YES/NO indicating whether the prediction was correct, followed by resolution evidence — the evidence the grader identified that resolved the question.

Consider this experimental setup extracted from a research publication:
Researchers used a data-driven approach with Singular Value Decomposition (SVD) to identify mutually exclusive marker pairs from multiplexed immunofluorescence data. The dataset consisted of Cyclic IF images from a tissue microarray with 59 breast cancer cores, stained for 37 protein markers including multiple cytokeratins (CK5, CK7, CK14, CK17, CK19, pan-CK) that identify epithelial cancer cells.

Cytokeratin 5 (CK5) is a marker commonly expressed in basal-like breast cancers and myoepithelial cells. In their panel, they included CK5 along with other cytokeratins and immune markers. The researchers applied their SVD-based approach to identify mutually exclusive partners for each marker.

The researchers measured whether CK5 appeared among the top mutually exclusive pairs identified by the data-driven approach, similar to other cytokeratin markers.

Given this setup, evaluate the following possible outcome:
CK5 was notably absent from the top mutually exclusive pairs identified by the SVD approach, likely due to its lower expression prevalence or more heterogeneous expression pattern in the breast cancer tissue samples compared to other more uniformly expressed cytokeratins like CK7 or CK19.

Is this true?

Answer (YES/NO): NO